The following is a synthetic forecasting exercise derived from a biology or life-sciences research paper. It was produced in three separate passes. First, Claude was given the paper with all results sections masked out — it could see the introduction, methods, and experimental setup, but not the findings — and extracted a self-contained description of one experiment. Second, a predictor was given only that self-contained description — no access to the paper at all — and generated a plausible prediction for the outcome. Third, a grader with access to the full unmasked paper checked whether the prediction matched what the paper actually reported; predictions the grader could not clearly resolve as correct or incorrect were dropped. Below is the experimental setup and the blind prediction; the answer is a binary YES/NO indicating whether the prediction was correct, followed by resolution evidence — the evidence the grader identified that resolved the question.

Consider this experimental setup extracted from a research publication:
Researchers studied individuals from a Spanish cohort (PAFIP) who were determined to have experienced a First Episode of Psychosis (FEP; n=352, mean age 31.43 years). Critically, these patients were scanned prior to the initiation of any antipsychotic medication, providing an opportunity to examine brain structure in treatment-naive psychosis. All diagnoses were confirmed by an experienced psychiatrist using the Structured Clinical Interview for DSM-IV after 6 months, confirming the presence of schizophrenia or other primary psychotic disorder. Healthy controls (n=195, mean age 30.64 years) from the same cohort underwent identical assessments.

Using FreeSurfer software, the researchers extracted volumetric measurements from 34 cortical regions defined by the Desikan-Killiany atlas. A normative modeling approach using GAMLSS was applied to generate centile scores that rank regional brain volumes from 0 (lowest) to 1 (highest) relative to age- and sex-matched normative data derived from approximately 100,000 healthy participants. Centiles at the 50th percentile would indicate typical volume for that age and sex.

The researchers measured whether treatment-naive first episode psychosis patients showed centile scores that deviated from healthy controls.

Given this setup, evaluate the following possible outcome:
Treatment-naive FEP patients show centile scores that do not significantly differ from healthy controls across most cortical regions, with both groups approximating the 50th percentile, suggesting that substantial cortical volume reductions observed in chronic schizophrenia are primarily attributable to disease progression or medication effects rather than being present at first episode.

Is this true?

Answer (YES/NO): NO